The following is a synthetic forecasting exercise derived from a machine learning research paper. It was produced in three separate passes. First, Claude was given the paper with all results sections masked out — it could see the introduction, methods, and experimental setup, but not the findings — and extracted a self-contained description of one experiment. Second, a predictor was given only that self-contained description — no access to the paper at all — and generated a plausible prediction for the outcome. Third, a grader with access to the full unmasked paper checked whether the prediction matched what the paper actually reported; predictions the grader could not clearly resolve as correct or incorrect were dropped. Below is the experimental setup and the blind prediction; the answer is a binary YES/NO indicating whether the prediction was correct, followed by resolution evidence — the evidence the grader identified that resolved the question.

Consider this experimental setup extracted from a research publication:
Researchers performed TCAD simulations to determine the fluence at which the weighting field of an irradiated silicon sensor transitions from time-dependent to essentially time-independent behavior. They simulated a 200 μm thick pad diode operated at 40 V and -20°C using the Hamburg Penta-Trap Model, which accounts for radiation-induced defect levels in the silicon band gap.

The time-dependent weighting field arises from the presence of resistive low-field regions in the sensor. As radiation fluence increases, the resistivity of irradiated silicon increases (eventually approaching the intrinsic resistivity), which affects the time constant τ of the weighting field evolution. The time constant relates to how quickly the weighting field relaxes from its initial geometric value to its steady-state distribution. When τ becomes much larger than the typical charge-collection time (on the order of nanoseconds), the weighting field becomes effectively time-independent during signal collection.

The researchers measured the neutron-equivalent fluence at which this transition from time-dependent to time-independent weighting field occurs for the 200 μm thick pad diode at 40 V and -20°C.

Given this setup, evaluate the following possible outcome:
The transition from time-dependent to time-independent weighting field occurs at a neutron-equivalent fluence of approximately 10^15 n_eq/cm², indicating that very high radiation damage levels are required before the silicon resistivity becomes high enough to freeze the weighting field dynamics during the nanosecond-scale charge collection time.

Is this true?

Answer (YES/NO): NO